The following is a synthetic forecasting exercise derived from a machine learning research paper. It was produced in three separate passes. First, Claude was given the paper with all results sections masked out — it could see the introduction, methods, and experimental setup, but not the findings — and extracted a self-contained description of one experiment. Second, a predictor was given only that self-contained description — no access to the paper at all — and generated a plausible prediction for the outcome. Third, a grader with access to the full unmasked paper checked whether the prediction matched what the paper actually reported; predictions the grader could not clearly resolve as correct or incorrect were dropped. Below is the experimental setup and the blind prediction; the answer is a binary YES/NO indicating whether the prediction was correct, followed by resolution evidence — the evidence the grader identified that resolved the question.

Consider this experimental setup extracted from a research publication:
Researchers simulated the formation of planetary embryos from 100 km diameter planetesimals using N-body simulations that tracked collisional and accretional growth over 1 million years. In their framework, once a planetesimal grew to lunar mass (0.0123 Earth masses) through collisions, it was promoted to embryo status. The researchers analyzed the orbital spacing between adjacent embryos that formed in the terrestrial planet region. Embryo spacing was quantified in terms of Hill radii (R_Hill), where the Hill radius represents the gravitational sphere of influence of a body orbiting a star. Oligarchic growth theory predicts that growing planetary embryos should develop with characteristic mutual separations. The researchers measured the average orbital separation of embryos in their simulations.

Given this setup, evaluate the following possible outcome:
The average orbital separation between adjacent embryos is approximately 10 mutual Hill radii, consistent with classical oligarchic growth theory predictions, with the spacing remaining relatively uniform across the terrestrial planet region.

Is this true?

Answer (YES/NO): YES